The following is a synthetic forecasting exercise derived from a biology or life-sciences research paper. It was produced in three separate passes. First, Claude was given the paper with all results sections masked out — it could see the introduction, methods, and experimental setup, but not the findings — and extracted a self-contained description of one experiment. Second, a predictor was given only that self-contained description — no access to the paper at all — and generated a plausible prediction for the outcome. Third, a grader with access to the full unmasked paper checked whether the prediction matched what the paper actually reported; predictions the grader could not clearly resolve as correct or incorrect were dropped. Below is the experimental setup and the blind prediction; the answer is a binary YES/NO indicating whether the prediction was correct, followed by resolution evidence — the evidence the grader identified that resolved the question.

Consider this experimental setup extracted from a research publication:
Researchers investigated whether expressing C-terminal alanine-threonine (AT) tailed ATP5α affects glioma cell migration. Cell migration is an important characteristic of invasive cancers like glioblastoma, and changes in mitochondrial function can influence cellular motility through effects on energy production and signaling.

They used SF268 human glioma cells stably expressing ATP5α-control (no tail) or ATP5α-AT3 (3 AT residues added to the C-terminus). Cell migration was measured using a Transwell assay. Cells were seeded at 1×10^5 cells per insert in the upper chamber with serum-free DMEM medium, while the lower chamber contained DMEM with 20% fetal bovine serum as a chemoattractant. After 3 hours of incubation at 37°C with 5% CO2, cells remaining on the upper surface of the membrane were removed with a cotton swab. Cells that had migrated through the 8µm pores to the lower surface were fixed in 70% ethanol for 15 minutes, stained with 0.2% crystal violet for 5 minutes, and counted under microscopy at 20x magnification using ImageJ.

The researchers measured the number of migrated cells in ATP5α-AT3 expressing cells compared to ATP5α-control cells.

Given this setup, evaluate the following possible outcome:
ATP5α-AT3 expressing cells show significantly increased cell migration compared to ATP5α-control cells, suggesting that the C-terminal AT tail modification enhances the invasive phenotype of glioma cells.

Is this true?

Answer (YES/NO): YES